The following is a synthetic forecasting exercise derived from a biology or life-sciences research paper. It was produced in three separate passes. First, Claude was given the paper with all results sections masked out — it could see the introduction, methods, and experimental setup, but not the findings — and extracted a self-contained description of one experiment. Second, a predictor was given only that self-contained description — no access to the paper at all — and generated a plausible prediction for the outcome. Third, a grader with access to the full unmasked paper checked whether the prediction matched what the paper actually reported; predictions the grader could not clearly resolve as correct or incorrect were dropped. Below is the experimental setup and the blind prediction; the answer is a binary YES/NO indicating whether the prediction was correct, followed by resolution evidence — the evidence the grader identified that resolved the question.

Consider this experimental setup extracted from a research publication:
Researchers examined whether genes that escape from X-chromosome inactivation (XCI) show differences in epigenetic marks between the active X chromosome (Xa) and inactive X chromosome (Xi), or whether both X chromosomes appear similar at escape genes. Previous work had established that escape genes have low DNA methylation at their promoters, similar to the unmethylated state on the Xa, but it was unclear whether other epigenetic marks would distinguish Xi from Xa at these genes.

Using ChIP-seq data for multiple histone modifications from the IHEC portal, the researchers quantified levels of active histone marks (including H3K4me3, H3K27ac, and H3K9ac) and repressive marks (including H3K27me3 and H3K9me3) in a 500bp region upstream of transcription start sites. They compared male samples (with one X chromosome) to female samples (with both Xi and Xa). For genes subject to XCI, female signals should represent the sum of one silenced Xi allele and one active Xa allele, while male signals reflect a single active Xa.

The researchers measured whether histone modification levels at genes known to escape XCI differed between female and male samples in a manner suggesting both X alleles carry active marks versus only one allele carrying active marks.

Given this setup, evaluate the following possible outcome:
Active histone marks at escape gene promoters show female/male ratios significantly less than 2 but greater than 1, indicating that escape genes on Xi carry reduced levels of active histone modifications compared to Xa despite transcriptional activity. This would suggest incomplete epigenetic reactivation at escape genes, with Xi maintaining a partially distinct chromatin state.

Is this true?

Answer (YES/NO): NO